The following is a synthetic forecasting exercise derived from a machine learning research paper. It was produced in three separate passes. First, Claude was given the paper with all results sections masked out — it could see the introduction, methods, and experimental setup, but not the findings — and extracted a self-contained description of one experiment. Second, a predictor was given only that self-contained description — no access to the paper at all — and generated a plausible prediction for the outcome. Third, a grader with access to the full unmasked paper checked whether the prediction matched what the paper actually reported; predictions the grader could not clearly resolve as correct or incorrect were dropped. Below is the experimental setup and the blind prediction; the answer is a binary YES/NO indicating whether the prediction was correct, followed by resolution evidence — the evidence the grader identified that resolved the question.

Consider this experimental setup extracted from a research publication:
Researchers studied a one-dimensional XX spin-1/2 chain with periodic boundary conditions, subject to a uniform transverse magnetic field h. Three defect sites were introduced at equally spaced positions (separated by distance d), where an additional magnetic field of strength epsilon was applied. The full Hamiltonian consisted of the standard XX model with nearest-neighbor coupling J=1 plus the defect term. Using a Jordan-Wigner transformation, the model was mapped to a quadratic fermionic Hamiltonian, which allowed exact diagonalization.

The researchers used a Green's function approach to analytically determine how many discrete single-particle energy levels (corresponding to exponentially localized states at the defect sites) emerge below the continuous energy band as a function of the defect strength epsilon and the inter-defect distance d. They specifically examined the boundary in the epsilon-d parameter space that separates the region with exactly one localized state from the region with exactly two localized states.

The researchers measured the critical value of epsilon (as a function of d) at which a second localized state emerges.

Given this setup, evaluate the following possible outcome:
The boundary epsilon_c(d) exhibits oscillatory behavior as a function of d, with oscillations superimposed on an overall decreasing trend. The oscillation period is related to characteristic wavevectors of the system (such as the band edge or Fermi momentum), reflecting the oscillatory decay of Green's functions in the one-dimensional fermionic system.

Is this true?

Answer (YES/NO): NO